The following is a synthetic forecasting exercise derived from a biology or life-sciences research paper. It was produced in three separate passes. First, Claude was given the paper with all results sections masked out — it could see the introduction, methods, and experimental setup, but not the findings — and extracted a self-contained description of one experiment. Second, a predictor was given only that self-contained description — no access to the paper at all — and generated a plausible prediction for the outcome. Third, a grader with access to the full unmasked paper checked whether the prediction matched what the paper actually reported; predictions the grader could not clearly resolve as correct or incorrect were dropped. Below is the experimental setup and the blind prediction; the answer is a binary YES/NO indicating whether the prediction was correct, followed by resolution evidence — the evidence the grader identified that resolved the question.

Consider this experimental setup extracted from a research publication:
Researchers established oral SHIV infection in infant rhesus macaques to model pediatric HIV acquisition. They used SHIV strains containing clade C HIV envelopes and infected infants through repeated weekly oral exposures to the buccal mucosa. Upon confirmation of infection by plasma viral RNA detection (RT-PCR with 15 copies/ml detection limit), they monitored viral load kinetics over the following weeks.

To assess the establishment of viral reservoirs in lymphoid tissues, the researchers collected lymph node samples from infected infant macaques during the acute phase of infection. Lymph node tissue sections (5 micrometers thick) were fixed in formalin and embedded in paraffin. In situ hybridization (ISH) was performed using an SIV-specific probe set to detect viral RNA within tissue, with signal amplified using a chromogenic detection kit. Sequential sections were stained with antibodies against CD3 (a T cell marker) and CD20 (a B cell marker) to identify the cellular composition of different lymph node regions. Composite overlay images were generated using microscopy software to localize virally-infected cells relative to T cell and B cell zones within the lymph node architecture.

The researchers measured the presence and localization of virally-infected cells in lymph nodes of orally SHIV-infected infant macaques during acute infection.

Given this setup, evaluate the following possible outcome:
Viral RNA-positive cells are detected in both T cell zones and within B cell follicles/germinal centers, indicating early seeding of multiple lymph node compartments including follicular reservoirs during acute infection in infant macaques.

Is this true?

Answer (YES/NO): NO